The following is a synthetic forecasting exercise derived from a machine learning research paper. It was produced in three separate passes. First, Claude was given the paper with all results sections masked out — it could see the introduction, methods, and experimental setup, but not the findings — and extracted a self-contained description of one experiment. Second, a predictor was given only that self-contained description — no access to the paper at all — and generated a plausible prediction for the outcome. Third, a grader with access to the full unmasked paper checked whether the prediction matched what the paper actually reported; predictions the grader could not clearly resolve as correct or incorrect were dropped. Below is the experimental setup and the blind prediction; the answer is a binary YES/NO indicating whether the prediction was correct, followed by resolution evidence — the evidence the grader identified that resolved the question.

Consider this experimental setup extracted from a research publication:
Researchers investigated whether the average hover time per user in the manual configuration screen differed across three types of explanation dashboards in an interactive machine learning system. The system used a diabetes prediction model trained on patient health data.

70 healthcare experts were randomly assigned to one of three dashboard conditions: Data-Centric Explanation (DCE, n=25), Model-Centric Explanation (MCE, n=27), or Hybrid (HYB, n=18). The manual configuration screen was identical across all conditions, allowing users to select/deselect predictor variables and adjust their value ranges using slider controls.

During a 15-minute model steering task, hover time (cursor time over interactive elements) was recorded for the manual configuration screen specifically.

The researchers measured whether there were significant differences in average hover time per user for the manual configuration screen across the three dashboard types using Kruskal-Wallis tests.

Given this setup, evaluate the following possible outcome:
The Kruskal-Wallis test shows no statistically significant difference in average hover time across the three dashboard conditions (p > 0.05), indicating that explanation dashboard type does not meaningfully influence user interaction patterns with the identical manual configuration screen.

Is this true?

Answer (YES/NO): YES